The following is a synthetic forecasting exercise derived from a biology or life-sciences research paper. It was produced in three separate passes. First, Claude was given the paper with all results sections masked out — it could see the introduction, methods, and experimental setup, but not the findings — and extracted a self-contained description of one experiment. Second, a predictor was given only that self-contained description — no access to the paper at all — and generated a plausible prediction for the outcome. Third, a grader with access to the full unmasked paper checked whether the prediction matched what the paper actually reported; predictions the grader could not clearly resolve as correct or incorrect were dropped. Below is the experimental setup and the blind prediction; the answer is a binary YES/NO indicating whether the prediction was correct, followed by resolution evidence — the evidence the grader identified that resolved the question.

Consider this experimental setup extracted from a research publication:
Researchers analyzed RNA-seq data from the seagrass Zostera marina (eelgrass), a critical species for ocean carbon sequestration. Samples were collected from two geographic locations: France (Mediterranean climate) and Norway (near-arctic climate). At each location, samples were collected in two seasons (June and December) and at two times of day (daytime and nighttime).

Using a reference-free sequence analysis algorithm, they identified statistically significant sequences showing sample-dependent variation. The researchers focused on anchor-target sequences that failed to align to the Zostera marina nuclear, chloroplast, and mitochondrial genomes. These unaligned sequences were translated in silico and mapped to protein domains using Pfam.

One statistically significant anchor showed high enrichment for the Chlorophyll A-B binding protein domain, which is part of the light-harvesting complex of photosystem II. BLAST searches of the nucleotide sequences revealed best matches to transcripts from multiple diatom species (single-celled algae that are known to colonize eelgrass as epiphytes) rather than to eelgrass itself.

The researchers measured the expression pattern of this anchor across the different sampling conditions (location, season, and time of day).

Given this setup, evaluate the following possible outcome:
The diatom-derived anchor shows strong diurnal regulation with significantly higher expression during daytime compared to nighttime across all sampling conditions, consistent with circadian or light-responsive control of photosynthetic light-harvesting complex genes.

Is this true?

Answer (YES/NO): YES